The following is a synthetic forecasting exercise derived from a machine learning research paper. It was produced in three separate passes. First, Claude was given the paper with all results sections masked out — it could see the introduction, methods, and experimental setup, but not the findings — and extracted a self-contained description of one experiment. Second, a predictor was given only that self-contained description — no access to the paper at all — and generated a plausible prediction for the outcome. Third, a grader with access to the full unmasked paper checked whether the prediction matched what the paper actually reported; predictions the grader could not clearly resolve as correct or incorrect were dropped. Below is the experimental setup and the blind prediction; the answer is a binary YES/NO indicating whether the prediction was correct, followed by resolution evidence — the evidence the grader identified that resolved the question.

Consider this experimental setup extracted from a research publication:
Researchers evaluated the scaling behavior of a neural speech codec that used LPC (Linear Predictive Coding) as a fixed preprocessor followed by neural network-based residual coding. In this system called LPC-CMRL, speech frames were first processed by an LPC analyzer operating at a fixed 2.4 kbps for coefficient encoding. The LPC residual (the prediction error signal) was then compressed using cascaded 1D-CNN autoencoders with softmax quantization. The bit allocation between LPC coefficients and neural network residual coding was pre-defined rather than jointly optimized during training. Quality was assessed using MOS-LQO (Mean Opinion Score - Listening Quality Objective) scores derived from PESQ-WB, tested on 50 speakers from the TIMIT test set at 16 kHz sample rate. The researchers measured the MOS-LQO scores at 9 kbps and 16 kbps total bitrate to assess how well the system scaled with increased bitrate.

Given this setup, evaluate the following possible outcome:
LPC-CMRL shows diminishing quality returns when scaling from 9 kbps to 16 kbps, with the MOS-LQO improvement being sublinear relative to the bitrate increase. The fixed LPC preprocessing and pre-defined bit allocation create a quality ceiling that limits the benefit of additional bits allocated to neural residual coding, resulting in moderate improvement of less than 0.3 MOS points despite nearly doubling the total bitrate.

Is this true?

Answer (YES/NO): YES